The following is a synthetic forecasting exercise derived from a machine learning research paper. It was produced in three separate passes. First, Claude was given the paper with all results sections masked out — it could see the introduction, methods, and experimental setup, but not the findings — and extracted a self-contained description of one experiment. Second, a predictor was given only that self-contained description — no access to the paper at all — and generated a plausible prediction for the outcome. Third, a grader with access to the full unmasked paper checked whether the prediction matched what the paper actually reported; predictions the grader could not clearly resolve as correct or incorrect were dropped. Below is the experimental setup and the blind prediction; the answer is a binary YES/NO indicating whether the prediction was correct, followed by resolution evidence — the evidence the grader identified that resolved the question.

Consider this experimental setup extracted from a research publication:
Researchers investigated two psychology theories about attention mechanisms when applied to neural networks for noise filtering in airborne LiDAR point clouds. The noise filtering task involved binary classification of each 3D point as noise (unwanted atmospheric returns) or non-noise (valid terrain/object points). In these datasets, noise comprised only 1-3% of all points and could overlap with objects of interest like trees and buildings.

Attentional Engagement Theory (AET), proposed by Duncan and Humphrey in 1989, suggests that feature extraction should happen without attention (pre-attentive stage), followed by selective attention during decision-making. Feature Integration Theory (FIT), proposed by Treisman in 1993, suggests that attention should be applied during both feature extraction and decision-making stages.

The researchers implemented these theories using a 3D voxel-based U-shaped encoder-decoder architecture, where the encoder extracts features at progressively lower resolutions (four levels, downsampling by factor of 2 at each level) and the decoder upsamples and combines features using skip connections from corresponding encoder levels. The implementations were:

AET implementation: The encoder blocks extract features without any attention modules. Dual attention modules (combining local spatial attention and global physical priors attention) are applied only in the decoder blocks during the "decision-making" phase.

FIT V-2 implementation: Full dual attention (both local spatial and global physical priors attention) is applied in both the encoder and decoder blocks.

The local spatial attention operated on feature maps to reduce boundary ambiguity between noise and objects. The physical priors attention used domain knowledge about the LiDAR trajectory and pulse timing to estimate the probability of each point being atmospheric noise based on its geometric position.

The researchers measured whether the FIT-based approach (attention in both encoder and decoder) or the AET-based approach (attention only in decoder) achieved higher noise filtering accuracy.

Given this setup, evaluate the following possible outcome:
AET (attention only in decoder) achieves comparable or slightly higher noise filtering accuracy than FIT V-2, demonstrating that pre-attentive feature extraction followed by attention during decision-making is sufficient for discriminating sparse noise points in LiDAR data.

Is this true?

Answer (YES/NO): YES